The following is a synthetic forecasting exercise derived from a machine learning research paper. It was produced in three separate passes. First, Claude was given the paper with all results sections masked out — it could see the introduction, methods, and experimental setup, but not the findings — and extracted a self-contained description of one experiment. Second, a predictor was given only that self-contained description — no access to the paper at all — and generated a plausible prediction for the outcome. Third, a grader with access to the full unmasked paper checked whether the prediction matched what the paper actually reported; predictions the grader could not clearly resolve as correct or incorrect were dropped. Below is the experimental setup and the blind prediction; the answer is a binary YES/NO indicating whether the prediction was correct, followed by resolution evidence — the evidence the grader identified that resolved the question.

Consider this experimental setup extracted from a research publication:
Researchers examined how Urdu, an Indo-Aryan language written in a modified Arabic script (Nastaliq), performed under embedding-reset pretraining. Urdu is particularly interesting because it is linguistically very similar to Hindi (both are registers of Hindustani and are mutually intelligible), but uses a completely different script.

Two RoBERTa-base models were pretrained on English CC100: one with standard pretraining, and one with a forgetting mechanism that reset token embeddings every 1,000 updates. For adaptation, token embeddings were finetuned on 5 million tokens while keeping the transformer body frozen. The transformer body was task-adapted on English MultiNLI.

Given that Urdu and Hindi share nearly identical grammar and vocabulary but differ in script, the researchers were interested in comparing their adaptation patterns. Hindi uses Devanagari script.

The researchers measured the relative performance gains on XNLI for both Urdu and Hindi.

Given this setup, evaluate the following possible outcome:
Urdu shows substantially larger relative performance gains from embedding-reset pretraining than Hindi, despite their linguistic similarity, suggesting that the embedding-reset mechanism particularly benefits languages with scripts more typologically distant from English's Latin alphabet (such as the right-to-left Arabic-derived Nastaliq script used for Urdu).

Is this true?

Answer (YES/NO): NO